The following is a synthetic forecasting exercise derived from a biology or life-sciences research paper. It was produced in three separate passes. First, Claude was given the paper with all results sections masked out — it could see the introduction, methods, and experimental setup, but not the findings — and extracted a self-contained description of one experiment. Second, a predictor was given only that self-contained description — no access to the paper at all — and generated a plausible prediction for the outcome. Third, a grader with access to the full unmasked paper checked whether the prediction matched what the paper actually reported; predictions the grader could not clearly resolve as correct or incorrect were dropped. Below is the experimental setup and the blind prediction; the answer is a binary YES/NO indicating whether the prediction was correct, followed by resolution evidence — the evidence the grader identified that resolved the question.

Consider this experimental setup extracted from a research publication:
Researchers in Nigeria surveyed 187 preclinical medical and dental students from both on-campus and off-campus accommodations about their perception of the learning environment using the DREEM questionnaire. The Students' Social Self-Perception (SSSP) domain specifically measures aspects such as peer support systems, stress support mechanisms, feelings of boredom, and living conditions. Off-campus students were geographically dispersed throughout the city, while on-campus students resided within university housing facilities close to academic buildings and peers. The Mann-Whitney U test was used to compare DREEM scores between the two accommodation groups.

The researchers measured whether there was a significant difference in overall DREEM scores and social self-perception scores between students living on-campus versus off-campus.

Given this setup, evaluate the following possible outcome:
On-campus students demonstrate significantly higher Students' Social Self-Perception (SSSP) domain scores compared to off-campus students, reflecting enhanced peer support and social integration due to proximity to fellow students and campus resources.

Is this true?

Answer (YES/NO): NO